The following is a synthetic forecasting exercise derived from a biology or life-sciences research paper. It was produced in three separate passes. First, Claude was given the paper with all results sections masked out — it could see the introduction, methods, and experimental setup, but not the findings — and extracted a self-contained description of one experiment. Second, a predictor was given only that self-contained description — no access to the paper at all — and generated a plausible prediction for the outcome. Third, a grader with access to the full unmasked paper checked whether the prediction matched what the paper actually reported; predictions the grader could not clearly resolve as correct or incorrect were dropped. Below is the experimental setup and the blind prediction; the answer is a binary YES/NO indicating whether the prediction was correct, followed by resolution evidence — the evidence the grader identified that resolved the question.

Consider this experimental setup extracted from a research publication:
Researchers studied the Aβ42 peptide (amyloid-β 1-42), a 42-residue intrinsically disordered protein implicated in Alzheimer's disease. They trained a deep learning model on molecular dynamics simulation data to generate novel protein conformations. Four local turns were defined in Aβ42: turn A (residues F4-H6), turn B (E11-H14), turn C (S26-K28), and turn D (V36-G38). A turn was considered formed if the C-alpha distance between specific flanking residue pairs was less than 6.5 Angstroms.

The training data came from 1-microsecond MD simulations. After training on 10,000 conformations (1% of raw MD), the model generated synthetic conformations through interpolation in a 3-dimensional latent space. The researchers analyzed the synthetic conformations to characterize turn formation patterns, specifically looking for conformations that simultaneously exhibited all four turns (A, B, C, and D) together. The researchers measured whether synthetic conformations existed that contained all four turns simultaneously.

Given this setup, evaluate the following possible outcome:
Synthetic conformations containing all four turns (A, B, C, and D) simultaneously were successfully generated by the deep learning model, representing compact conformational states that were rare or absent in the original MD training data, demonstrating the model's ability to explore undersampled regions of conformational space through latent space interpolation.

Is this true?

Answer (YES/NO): YES